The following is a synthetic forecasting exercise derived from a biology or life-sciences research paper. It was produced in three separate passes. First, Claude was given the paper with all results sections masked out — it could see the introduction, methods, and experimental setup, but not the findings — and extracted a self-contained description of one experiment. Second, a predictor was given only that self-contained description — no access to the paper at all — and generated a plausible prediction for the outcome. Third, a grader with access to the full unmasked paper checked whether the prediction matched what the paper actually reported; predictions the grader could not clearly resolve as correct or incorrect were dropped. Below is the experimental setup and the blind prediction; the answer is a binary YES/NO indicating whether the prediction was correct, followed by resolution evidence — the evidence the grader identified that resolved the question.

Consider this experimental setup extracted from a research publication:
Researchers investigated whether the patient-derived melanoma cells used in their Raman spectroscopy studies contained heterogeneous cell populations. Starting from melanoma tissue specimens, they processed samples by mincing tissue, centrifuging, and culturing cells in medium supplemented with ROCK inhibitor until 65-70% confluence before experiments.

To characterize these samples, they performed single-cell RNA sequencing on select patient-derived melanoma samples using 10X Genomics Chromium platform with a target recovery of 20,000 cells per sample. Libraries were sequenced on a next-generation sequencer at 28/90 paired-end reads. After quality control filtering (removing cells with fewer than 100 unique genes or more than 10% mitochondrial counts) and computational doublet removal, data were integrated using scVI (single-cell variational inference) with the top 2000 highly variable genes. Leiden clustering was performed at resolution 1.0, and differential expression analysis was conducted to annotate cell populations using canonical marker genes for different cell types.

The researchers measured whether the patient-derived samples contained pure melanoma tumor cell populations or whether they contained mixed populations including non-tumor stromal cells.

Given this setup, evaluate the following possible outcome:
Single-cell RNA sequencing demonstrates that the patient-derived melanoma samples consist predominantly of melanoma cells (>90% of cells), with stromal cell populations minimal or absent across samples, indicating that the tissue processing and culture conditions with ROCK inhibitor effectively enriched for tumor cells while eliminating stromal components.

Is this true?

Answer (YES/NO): NO